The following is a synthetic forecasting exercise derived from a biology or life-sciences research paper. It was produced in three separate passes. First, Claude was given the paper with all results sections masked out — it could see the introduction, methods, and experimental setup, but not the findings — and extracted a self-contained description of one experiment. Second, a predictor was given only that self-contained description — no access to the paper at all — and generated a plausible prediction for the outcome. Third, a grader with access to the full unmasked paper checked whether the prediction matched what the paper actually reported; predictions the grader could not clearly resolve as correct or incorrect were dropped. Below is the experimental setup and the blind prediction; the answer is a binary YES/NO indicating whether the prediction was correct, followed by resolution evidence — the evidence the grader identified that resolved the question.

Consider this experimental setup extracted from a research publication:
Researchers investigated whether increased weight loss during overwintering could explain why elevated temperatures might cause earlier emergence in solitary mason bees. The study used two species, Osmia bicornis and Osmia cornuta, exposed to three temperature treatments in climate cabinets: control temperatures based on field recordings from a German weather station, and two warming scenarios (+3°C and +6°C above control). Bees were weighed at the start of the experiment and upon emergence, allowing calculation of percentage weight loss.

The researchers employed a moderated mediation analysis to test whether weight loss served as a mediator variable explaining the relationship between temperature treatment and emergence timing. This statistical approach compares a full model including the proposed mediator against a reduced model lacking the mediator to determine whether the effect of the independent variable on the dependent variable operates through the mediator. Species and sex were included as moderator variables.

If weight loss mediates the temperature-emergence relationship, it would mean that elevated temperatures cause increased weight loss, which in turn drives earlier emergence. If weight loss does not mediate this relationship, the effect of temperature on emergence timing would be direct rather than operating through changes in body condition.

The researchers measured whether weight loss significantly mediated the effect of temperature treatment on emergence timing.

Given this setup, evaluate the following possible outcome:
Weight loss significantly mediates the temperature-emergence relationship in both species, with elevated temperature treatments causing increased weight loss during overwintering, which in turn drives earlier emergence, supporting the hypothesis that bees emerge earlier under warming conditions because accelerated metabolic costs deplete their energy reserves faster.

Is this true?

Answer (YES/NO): NO